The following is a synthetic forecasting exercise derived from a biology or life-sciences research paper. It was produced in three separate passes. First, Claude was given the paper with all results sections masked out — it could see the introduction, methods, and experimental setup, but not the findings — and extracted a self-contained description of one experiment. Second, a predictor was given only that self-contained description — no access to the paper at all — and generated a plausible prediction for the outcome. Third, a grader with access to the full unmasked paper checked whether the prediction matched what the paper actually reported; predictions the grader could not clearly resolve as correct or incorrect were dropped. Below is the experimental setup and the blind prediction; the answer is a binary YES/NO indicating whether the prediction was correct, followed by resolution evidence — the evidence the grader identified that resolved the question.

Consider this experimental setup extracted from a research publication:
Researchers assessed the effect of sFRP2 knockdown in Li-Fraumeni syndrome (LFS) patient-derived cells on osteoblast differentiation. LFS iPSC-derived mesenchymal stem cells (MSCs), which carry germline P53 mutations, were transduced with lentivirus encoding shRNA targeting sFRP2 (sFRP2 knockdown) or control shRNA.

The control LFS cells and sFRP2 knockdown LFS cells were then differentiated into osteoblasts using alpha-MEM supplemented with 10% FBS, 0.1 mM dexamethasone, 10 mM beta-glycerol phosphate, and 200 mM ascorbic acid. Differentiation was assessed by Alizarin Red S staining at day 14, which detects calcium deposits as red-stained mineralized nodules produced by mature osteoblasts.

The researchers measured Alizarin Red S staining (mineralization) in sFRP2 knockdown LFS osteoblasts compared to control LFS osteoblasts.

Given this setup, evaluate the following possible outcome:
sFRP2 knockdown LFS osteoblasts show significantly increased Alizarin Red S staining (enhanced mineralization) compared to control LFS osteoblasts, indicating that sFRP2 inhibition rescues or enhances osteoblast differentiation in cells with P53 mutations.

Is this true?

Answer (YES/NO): YES